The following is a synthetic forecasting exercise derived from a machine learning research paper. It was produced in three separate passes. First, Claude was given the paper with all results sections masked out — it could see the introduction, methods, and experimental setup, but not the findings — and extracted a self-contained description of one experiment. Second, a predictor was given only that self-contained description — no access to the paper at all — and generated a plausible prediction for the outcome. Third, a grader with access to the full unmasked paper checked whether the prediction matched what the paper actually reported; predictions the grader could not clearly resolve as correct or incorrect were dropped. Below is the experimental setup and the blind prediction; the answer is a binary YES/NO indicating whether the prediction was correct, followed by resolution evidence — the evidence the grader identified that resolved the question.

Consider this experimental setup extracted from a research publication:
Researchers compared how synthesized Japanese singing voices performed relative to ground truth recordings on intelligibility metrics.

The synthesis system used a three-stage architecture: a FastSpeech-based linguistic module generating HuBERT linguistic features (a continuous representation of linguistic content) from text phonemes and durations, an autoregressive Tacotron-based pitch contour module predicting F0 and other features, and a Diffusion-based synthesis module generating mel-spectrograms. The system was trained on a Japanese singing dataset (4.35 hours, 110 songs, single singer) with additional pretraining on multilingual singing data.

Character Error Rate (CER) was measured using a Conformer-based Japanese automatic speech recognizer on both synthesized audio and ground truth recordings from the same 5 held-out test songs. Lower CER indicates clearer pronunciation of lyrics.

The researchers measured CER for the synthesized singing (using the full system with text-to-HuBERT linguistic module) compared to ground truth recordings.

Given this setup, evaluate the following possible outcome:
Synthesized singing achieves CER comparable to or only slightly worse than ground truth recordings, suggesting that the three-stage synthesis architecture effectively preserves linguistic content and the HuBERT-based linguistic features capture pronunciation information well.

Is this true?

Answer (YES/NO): YES